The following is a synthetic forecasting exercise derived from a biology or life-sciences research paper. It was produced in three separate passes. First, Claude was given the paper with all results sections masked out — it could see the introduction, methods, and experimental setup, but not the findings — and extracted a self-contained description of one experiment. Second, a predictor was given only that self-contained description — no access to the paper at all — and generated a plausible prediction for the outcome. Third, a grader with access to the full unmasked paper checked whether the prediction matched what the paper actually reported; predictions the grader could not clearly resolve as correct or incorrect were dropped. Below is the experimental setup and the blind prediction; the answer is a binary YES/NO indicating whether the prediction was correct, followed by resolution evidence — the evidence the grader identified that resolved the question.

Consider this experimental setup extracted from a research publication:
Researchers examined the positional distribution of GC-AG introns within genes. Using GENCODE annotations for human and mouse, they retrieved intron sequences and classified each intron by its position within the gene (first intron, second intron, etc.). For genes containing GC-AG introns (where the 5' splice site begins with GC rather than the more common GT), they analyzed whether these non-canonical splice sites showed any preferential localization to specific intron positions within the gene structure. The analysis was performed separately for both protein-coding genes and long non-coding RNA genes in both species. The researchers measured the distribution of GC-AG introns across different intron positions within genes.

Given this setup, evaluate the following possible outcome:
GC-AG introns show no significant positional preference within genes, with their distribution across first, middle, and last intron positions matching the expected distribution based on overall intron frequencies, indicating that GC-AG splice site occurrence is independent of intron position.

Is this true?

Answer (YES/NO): NO